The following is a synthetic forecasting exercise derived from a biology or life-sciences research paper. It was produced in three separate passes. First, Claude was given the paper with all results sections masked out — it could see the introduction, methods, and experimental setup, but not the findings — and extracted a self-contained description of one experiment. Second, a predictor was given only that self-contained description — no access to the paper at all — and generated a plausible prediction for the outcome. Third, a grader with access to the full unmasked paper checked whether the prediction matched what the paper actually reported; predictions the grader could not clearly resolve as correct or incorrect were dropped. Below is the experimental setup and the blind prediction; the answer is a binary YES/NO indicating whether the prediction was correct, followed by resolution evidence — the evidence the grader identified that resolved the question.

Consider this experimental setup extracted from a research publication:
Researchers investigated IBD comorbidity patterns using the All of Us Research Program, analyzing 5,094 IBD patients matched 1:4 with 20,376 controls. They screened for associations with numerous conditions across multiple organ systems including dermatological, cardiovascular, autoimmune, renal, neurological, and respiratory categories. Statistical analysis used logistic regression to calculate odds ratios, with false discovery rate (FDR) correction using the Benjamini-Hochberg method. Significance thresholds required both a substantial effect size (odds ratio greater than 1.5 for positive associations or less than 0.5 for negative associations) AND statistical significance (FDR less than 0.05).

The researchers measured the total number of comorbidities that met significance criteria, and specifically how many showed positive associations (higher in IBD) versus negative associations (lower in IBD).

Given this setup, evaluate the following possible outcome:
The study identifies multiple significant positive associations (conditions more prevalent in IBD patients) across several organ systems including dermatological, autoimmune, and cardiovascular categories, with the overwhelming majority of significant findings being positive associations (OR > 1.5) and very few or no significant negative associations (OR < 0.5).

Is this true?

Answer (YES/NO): NO